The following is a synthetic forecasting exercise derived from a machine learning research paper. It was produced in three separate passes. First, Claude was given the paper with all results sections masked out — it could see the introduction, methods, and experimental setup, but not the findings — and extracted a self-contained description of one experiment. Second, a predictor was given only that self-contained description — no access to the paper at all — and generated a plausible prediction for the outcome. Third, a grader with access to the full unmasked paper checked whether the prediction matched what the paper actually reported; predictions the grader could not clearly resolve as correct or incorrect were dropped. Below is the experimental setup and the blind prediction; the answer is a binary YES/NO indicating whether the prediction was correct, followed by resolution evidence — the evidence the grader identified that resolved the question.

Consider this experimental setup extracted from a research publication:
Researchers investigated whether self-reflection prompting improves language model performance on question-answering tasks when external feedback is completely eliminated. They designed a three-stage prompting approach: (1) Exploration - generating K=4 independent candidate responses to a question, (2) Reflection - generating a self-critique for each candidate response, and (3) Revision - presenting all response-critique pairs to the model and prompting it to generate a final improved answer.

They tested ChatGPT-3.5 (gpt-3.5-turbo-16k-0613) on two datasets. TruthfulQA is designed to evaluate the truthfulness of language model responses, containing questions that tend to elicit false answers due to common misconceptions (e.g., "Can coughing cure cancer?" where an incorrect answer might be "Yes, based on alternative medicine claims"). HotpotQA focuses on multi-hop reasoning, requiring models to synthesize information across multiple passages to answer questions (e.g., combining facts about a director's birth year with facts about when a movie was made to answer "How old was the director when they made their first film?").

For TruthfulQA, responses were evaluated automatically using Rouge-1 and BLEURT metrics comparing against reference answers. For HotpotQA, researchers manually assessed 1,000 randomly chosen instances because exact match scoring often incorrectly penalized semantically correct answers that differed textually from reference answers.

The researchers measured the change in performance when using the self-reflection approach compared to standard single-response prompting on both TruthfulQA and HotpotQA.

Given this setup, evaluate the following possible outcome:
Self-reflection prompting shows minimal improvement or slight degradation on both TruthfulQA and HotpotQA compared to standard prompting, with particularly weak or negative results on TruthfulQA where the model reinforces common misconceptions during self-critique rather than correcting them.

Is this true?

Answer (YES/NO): NO